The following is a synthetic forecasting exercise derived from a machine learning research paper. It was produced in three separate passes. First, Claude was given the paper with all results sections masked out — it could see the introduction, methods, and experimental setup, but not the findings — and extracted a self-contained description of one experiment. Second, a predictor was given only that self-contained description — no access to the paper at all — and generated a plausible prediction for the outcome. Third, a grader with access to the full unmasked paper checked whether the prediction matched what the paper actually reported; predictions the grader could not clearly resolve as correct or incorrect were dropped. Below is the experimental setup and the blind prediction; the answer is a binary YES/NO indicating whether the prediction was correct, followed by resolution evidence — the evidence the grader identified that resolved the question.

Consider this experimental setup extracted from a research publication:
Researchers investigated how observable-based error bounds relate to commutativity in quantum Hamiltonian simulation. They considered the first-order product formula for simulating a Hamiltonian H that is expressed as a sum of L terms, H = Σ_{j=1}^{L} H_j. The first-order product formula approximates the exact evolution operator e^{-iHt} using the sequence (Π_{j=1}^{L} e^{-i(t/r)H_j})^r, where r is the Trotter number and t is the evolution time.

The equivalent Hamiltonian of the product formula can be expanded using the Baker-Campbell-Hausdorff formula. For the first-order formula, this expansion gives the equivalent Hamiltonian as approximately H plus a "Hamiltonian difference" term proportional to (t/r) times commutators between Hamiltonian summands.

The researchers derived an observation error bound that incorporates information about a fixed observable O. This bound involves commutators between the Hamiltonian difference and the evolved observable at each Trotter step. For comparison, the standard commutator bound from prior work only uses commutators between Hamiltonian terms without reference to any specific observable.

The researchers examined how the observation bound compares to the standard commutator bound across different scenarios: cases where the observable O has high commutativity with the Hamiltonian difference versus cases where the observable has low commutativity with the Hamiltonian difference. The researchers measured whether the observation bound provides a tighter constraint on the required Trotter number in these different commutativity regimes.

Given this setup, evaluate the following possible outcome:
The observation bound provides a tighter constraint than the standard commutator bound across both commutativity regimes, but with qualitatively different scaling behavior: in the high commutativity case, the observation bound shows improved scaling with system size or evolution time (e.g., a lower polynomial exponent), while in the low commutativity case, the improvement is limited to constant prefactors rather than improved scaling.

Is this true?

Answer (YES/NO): NO